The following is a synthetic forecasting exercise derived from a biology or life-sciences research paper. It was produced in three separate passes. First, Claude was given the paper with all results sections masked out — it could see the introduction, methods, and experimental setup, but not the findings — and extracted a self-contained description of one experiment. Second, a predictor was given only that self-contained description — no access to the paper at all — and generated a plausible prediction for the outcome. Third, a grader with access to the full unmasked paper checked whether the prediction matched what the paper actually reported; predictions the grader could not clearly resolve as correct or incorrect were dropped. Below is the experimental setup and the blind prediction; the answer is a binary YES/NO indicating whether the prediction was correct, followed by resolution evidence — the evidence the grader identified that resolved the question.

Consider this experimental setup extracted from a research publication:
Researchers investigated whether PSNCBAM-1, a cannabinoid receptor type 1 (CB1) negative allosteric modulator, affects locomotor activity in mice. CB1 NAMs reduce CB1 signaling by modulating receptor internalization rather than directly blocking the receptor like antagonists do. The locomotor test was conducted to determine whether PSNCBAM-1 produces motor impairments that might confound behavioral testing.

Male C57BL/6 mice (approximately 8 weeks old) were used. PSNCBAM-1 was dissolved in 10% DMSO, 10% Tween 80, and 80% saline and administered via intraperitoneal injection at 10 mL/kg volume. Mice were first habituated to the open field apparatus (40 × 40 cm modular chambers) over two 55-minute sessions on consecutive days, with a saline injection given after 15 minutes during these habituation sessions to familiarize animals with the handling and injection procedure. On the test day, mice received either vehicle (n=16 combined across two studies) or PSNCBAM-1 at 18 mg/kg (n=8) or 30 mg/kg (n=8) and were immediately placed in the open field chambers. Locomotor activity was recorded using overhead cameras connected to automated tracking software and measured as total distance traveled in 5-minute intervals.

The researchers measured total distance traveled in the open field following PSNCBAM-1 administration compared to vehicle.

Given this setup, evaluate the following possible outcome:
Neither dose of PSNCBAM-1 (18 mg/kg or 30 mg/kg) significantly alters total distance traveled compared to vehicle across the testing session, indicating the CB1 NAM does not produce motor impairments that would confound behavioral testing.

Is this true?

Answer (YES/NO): NO